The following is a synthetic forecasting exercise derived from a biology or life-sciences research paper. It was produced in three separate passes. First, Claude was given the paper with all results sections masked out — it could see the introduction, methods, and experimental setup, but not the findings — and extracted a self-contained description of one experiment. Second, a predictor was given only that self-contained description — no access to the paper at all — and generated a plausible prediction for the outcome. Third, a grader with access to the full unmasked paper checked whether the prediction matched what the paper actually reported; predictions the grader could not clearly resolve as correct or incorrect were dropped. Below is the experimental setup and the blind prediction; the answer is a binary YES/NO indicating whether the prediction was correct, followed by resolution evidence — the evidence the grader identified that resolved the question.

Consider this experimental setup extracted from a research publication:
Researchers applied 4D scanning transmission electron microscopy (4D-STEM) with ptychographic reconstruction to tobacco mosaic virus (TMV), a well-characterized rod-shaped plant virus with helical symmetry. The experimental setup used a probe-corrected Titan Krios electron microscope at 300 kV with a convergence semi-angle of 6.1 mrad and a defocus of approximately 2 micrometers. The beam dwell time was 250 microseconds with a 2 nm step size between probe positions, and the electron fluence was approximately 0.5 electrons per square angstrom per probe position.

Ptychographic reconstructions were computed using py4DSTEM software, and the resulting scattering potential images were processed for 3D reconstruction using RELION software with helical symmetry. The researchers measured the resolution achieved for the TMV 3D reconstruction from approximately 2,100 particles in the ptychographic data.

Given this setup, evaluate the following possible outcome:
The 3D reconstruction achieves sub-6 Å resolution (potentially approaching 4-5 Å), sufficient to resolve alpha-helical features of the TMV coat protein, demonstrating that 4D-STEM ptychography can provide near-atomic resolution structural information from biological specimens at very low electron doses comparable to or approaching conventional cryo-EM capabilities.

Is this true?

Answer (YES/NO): NO